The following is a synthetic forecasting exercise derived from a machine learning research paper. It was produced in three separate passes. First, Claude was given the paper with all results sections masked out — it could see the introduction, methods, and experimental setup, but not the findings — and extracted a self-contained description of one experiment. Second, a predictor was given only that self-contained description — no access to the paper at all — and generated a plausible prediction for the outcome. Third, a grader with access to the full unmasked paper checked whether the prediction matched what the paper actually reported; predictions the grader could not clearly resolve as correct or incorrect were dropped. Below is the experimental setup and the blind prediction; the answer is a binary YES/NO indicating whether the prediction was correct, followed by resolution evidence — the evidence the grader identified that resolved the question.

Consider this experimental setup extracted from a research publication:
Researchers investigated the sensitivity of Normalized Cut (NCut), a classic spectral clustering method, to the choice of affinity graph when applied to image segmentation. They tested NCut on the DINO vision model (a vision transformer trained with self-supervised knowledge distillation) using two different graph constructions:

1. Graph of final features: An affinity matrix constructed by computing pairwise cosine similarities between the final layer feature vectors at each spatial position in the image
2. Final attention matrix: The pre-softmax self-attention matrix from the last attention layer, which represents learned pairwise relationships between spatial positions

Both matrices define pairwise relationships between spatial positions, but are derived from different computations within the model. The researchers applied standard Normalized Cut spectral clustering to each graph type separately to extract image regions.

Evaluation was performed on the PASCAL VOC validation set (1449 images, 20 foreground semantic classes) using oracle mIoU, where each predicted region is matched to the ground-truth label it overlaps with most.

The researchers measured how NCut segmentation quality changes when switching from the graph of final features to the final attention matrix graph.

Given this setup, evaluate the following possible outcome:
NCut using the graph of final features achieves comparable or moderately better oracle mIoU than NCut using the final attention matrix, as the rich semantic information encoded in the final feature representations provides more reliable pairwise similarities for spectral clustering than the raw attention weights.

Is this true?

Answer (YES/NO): NO